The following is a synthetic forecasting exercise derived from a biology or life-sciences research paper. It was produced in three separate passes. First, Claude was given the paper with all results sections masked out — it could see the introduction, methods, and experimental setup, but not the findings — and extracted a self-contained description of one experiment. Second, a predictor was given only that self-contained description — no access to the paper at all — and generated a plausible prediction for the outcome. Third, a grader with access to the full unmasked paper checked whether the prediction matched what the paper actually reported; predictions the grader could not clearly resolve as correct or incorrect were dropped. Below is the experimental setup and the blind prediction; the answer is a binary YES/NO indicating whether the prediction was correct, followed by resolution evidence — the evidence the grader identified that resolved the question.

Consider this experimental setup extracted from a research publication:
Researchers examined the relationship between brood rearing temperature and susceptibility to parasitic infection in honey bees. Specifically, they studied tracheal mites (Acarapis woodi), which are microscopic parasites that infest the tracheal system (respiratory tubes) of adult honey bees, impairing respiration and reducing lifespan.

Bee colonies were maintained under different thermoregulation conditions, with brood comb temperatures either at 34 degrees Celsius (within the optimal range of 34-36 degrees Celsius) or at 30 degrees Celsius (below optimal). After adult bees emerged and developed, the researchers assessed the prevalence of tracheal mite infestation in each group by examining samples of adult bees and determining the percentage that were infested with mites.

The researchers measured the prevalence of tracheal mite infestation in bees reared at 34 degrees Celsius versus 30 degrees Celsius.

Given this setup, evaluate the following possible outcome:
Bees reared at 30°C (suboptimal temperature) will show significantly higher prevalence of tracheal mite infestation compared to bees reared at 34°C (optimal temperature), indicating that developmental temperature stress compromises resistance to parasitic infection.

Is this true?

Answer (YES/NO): YES